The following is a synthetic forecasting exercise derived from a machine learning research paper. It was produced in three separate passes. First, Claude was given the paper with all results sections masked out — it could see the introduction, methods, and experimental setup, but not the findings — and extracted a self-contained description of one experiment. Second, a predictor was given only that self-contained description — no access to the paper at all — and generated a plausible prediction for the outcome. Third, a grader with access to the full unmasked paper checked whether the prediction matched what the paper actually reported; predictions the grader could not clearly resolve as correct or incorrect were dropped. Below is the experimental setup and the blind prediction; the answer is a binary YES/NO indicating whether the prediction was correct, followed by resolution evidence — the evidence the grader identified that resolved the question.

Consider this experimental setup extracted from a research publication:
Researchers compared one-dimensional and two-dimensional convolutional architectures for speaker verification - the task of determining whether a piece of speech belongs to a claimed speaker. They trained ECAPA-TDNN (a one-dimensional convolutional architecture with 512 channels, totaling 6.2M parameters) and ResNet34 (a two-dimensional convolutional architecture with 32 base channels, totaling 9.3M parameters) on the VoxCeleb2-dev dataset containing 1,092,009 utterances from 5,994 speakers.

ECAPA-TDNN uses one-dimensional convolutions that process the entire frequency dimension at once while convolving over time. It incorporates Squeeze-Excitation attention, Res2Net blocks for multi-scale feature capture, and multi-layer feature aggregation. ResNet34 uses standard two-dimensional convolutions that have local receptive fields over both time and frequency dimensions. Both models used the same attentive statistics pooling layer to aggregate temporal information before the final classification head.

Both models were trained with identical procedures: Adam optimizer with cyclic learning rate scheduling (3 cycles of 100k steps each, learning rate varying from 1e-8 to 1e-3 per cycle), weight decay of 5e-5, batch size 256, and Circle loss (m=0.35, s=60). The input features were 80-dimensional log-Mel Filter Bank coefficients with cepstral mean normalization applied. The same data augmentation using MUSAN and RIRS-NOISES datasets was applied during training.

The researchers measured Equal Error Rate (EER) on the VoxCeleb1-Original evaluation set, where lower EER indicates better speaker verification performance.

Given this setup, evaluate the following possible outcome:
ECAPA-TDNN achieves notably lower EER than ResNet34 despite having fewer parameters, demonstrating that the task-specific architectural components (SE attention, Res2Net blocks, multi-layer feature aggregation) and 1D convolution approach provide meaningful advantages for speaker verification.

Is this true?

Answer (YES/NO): YES